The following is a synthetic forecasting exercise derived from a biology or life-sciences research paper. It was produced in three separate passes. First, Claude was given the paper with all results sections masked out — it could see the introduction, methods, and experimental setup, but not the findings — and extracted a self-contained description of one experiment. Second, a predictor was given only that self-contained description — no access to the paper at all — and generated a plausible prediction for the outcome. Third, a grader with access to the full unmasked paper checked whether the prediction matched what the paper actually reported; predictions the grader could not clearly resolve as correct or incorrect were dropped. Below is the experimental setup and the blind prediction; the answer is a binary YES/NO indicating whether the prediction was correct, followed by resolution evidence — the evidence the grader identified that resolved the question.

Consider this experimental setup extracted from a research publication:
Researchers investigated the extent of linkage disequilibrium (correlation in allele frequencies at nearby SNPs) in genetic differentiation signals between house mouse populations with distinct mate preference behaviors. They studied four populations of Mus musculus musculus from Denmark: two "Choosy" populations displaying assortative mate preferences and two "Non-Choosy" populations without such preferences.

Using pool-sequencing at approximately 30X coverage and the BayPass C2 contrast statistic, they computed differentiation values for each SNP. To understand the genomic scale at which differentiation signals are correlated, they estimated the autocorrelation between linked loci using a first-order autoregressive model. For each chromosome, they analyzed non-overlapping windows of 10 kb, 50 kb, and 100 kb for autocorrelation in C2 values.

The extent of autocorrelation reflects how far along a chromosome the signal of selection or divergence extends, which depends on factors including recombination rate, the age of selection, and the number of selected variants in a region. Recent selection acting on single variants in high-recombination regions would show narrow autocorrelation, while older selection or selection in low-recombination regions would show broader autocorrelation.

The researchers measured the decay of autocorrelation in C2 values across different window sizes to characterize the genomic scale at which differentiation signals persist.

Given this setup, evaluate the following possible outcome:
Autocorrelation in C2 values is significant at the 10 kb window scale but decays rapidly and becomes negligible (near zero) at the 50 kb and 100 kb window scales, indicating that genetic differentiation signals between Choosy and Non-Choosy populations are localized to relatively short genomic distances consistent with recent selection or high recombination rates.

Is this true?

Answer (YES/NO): NO